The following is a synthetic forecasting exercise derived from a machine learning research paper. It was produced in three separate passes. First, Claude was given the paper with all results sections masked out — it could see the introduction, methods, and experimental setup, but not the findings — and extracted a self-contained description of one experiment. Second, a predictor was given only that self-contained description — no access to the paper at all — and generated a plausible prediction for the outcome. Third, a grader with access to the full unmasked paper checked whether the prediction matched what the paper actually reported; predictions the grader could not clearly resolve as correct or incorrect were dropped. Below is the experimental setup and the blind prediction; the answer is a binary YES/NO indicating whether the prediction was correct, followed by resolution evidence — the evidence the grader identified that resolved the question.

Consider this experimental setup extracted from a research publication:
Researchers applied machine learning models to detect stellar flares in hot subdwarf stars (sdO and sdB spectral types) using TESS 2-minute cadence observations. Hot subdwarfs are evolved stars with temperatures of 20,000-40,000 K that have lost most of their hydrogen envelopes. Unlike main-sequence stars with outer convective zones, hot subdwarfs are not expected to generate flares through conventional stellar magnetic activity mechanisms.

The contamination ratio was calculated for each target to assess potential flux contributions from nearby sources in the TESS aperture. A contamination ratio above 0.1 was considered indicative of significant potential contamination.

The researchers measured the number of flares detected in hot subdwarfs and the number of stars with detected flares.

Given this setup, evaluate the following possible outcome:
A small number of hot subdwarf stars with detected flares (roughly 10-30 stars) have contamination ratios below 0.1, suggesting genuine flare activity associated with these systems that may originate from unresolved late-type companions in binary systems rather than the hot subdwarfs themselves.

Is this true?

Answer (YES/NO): NO